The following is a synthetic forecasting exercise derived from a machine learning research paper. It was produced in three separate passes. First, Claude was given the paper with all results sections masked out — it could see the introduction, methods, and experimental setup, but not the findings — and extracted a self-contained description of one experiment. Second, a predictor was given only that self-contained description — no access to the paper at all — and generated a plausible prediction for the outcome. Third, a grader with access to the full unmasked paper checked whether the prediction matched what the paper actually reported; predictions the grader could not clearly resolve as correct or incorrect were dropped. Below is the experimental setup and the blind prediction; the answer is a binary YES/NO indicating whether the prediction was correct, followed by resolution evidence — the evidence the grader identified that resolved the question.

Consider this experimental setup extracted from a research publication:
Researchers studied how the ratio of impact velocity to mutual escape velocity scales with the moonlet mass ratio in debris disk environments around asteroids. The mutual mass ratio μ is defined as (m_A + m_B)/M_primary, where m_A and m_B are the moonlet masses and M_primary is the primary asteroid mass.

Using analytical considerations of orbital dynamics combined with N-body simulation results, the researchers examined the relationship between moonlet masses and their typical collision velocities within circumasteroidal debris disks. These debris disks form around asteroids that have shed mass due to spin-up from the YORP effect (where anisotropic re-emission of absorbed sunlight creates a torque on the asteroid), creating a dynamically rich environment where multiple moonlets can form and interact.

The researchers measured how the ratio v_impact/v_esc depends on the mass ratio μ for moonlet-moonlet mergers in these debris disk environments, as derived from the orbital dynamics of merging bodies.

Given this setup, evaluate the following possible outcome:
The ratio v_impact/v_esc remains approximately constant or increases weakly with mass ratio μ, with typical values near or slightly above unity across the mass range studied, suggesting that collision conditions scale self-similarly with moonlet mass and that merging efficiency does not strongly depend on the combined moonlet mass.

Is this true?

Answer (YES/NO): NO